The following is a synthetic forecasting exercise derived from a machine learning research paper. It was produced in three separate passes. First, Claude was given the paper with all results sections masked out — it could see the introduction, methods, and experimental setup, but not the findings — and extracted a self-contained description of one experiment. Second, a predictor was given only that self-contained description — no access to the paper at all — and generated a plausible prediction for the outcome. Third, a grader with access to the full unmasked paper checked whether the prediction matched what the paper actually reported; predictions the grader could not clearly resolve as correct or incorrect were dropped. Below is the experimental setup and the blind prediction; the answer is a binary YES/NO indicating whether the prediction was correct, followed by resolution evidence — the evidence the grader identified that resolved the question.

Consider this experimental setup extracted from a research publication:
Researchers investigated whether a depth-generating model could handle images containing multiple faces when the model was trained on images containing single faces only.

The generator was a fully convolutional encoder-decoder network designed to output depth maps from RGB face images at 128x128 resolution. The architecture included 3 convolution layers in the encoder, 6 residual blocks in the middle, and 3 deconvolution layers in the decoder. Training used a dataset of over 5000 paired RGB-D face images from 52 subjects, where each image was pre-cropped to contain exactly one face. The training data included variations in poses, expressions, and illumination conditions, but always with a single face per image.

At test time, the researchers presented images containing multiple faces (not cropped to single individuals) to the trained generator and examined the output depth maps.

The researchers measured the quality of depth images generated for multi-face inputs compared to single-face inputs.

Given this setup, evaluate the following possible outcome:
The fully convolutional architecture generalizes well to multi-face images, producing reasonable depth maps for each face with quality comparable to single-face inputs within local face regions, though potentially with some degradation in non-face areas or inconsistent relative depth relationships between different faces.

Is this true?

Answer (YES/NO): NO